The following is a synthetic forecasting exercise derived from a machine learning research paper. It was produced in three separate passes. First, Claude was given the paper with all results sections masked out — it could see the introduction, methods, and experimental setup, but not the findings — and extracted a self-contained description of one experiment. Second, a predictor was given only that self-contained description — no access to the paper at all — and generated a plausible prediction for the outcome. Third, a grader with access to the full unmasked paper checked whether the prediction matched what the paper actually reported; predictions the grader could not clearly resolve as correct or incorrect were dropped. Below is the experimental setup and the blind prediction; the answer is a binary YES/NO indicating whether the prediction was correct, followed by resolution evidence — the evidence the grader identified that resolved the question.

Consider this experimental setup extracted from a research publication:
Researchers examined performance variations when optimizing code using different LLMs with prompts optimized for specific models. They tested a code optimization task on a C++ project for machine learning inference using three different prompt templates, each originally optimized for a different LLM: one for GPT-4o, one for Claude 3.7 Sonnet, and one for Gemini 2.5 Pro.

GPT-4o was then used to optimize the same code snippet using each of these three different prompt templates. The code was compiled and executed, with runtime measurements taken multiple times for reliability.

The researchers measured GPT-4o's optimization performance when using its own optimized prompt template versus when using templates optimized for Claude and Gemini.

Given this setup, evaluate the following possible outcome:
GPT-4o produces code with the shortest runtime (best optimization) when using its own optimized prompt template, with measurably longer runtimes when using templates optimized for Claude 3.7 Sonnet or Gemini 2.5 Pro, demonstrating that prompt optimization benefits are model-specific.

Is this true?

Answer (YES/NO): YES